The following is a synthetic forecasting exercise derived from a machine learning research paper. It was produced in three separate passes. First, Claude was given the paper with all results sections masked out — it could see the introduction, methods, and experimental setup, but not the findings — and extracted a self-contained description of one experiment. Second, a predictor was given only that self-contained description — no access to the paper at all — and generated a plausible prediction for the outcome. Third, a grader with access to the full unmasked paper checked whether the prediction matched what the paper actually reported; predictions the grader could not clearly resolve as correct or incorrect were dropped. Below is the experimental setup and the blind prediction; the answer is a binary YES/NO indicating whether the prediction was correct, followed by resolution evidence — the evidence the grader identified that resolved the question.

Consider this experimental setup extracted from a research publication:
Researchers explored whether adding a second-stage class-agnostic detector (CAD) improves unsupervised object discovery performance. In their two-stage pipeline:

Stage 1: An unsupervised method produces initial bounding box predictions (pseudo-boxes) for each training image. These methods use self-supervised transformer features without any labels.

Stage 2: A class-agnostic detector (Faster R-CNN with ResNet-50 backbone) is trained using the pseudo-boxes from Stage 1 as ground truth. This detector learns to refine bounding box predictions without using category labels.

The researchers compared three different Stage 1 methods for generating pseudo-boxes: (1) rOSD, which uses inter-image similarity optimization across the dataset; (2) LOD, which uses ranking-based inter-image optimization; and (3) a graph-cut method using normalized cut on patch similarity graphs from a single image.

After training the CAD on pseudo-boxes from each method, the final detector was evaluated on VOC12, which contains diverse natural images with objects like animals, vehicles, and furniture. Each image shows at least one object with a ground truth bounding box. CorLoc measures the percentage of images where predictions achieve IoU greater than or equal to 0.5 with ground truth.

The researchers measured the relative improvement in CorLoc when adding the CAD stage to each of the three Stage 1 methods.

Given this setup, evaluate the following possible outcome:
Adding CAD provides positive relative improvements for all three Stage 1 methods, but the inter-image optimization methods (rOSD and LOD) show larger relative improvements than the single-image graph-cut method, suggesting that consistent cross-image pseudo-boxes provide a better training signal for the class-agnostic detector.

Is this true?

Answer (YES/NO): YES